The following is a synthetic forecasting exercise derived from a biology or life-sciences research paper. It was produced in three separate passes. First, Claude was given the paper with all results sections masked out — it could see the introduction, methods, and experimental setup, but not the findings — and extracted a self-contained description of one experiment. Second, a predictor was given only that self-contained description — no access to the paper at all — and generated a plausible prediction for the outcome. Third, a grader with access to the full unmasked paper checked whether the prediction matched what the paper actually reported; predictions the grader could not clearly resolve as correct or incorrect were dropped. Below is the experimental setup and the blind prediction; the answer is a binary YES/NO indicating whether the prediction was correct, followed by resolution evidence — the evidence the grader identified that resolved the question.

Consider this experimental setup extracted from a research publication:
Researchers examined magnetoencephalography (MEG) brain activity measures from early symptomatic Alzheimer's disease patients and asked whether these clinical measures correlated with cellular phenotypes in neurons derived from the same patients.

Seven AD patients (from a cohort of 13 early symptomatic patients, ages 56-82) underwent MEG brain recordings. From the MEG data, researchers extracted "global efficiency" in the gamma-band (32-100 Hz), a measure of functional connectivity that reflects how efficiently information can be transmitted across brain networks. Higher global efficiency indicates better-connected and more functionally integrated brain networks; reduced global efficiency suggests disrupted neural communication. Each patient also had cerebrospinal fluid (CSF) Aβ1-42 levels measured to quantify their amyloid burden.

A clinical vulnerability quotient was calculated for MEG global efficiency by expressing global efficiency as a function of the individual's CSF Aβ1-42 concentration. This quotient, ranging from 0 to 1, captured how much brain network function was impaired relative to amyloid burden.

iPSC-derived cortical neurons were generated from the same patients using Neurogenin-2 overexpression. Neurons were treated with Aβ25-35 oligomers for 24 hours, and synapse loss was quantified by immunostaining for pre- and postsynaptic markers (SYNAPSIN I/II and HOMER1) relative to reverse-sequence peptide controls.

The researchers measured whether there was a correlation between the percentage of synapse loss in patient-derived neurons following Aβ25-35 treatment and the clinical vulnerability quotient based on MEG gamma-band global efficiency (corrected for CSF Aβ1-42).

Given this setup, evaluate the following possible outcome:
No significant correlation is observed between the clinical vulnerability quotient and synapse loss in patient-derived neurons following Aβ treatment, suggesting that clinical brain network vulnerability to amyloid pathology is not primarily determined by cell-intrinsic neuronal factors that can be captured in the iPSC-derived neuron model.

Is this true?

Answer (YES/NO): NO